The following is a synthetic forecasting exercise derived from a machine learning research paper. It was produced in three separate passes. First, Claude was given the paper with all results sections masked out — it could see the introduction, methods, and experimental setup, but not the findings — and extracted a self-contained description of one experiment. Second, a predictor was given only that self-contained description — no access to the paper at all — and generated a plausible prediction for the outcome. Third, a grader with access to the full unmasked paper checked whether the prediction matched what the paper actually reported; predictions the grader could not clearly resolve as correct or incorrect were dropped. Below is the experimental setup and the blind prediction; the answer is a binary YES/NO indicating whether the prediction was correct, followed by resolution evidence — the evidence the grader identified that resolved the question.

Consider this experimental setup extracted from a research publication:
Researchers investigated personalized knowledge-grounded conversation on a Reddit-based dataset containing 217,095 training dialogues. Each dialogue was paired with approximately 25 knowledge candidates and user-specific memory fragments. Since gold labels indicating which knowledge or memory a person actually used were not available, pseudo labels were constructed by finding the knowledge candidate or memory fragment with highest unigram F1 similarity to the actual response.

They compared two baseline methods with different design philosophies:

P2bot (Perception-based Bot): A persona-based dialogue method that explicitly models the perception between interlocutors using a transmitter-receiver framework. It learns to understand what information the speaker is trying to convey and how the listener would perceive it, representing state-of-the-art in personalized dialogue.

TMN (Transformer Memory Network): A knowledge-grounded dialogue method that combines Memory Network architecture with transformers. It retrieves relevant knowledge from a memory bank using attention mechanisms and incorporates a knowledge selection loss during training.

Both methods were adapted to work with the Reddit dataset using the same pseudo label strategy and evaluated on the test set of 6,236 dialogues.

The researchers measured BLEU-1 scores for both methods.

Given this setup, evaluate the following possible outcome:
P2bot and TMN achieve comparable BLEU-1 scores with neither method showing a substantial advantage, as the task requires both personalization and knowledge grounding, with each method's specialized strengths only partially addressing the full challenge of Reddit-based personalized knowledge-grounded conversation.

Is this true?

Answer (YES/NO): NO